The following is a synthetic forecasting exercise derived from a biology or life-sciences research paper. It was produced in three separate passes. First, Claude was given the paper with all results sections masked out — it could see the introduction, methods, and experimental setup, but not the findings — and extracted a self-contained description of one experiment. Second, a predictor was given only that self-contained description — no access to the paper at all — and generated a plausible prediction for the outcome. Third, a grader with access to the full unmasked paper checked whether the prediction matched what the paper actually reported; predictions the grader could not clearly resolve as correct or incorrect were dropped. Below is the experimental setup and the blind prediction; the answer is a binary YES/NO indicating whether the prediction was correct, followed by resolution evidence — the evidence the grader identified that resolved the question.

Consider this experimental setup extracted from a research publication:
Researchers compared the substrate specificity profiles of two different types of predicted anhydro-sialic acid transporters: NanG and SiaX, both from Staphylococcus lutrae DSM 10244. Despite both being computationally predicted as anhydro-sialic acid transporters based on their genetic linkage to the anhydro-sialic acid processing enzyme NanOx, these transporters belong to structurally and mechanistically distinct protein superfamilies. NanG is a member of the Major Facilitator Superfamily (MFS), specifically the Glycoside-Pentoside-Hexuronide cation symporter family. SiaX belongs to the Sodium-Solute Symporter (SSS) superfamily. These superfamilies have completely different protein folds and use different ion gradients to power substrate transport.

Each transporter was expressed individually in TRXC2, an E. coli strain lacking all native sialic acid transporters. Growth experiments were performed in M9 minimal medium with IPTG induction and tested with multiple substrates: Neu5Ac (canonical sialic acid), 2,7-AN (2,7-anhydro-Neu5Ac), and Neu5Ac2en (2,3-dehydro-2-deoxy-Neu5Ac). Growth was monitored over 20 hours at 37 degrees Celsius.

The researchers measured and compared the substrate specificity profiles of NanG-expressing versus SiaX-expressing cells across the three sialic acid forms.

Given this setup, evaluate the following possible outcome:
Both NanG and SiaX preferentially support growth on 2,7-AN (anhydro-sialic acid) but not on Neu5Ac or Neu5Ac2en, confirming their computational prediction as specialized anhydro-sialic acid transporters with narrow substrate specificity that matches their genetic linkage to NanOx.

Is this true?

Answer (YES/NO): NO